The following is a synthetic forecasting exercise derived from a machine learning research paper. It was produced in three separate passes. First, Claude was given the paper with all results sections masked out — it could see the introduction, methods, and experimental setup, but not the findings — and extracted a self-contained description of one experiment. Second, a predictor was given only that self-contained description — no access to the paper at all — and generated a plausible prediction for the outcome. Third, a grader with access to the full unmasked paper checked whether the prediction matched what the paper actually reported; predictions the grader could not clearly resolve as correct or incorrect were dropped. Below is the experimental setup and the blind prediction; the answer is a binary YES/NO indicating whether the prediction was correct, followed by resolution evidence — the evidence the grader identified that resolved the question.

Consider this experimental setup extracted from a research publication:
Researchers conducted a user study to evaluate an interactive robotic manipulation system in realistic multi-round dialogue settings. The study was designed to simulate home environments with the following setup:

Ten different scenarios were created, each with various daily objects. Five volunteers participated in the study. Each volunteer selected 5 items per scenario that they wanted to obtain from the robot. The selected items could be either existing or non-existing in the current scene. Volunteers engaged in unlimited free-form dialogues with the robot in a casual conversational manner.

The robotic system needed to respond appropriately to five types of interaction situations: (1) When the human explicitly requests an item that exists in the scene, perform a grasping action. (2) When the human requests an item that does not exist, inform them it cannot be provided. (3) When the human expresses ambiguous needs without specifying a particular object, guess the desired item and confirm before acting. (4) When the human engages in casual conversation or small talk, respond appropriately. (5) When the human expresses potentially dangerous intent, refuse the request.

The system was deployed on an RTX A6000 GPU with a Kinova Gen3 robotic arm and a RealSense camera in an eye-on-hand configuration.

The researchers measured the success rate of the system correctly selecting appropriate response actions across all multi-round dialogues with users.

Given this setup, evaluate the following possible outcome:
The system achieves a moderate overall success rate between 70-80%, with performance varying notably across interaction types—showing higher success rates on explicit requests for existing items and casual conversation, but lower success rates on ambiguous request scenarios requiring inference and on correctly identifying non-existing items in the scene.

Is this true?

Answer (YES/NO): NO